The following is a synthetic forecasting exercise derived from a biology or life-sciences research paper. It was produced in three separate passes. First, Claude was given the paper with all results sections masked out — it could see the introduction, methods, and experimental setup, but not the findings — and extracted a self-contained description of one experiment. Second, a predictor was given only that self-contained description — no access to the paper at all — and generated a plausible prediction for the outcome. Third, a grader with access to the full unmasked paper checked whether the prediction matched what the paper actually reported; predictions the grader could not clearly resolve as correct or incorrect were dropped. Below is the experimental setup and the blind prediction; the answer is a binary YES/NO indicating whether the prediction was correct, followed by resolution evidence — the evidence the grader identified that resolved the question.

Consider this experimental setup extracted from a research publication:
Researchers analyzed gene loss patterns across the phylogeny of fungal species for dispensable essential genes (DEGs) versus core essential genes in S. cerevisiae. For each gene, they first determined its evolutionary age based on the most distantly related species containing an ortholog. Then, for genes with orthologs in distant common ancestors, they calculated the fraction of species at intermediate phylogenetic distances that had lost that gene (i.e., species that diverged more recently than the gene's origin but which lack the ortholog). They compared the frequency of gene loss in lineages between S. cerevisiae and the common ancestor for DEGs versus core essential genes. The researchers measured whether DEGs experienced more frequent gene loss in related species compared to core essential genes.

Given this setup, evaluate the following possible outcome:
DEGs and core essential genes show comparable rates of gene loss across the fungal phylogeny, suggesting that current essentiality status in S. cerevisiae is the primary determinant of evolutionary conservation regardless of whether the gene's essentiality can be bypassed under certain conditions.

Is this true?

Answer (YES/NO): NO